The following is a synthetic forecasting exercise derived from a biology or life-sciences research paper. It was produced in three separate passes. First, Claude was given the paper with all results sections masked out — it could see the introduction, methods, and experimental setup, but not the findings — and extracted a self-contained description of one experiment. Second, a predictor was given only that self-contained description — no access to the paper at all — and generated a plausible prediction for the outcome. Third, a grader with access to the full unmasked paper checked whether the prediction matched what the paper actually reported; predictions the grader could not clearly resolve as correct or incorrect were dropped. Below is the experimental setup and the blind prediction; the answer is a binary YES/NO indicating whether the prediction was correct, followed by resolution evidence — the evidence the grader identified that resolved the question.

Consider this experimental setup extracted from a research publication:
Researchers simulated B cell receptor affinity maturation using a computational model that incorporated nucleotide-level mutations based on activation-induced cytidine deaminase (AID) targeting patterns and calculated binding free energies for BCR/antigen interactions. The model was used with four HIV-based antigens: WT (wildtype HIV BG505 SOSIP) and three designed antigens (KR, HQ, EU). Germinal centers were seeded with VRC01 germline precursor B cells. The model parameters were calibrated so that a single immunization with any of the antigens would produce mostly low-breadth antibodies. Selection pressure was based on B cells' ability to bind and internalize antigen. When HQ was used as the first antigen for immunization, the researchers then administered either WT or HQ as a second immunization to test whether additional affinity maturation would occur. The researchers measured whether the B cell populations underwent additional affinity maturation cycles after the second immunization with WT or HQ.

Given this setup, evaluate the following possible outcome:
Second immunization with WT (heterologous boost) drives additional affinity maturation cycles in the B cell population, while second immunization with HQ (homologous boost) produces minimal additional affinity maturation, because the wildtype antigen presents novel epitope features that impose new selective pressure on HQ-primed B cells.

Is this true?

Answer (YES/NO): NO